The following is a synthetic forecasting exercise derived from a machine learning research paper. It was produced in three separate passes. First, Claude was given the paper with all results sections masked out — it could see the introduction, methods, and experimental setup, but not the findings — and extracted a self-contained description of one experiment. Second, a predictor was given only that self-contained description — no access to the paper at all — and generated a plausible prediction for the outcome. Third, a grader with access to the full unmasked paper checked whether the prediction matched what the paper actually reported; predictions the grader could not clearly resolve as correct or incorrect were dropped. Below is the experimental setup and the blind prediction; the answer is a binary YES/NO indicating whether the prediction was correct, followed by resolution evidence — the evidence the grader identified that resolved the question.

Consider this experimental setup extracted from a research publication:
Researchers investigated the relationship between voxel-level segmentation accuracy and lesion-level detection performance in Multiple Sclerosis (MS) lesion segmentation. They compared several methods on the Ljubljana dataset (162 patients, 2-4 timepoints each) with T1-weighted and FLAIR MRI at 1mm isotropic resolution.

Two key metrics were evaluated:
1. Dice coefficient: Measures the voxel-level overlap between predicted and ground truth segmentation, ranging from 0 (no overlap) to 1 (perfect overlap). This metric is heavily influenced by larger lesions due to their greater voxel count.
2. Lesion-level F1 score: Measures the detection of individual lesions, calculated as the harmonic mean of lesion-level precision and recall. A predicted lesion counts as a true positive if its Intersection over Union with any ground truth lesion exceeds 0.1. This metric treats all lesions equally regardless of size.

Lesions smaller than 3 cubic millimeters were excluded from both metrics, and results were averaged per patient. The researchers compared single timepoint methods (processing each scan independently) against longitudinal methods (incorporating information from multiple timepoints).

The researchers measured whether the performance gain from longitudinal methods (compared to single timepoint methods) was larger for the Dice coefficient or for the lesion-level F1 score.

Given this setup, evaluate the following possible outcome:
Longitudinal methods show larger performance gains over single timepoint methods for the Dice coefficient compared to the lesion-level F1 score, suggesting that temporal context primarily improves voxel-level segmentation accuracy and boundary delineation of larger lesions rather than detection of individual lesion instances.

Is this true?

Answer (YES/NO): NO